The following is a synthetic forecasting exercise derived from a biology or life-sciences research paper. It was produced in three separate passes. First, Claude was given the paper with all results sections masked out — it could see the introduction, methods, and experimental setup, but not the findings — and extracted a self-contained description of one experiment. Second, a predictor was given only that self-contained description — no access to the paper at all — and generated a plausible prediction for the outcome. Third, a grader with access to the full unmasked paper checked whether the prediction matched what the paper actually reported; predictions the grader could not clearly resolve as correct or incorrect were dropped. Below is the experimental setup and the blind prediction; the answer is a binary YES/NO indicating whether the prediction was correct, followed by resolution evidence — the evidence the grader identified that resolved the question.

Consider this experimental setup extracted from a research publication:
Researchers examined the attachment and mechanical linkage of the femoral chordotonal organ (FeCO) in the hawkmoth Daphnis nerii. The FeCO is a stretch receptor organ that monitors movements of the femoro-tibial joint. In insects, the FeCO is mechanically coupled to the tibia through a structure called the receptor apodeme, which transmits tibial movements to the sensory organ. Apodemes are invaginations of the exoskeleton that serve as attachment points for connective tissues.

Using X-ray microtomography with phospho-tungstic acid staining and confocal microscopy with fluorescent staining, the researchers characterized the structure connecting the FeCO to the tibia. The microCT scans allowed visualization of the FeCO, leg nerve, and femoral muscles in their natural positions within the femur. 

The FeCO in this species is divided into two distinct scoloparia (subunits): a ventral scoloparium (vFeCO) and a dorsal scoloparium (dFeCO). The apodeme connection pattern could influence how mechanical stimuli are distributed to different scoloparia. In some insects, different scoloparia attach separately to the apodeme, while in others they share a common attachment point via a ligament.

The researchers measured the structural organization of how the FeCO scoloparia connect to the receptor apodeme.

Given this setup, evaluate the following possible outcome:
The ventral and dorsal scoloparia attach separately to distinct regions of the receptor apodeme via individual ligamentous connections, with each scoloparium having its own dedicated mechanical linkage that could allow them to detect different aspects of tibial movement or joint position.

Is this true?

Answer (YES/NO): NO